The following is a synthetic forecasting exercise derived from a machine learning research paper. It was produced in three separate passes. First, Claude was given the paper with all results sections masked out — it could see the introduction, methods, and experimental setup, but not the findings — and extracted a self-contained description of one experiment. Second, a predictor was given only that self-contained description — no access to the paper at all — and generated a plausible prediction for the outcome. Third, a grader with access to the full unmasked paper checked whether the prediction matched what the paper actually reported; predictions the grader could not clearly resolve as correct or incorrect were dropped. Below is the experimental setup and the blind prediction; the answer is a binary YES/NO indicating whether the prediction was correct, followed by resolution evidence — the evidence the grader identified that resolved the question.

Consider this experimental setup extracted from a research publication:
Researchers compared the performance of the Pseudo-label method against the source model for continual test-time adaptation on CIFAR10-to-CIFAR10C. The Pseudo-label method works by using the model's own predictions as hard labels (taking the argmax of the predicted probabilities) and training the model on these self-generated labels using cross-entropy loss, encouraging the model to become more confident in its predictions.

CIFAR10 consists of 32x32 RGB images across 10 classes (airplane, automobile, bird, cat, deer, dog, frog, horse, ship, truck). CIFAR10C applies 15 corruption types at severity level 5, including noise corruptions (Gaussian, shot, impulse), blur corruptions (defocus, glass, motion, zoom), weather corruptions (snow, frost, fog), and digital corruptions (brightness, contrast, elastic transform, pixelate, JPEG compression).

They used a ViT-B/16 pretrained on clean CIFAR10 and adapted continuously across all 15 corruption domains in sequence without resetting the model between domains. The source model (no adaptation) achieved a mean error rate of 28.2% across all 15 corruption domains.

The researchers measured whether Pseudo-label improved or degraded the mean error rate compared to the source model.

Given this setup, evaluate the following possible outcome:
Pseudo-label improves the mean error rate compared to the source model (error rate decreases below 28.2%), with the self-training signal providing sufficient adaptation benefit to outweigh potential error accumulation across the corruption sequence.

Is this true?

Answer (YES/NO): YES